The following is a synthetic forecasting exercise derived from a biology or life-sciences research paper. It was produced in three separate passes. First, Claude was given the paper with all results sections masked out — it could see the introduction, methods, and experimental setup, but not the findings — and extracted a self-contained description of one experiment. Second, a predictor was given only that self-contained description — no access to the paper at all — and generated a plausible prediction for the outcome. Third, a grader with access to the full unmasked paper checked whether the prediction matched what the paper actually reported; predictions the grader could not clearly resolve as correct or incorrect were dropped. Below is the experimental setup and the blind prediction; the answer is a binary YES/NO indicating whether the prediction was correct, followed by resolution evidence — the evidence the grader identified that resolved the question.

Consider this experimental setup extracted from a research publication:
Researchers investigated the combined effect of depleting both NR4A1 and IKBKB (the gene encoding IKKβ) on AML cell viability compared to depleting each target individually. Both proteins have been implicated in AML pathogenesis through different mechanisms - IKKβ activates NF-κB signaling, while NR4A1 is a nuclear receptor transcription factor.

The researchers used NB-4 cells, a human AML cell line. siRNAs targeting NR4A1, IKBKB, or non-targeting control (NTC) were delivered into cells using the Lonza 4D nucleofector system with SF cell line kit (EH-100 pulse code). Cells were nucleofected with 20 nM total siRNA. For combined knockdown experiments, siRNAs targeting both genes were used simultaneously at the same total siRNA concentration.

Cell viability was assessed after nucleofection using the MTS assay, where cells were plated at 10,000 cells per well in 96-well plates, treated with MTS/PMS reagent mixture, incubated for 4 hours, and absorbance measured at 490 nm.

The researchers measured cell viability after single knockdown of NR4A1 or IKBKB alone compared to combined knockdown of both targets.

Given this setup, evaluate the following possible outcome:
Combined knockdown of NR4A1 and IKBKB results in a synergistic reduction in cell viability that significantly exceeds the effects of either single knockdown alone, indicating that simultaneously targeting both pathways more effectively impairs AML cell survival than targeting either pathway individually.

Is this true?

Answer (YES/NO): YES